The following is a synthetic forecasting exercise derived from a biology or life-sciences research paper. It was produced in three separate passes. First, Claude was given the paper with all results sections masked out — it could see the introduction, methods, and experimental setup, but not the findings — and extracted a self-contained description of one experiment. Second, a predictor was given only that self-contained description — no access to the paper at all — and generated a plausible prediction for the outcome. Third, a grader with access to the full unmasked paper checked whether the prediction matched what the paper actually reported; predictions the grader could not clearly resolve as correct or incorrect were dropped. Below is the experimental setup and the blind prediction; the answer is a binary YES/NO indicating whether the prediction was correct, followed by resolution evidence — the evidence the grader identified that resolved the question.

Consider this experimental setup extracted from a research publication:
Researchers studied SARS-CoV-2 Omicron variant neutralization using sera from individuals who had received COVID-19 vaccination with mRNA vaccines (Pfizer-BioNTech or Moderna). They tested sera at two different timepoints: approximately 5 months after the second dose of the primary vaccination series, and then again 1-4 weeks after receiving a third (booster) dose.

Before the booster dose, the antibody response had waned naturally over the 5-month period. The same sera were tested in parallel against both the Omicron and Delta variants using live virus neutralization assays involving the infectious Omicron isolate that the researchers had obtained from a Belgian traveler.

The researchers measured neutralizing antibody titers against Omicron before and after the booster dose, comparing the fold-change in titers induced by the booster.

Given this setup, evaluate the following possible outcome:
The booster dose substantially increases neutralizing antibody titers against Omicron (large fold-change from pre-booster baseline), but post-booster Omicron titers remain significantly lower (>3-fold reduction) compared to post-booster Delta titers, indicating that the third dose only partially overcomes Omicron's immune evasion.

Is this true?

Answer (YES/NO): YES